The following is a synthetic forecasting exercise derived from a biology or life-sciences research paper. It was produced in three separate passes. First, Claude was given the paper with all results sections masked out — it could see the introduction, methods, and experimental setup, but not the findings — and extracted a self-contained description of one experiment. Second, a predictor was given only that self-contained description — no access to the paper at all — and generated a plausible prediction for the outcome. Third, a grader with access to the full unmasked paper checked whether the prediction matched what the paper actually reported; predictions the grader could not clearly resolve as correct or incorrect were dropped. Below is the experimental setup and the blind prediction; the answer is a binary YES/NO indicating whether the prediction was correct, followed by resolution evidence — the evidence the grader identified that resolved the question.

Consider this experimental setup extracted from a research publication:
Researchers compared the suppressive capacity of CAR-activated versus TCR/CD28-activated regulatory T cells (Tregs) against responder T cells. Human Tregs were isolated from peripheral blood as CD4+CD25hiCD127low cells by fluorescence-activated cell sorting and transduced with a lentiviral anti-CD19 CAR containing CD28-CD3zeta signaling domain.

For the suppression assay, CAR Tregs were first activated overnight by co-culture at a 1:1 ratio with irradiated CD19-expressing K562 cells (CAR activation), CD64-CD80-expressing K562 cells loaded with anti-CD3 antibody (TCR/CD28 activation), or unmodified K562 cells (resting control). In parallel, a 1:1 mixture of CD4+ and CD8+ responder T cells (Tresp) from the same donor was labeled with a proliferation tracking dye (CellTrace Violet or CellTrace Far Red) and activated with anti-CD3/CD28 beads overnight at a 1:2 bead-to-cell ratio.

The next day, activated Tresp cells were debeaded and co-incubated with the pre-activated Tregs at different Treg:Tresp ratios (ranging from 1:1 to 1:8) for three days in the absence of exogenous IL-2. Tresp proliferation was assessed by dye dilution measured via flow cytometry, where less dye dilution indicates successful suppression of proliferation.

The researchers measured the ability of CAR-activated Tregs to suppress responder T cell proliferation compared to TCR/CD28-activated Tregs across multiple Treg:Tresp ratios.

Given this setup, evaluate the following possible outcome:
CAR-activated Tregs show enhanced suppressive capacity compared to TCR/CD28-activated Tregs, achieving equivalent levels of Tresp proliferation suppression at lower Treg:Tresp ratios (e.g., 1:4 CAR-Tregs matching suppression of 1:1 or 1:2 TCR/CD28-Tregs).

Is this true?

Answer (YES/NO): NO